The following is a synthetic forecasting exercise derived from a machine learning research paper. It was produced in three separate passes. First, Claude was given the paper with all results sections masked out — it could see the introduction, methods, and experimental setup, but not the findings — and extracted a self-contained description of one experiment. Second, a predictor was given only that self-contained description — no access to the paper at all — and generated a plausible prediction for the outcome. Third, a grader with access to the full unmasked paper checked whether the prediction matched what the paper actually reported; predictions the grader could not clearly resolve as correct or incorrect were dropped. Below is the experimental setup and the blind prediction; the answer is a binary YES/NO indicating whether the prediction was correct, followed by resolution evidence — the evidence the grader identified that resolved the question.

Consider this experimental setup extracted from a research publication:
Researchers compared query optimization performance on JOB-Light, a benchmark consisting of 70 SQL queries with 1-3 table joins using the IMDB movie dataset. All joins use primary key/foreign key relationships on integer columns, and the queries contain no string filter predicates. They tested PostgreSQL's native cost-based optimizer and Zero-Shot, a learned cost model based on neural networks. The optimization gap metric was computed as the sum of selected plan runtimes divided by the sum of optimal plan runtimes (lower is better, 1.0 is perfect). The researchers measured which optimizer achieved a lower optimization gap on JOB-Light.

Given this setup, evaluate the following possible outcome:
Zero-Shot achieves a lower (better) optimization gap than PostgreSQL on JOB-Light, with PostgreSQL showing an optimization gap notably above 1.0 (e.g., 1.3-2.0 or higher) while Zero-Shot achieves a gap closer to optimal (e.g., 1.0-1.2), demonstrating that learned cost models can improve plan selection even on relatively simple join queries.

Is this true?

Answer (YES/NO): NO